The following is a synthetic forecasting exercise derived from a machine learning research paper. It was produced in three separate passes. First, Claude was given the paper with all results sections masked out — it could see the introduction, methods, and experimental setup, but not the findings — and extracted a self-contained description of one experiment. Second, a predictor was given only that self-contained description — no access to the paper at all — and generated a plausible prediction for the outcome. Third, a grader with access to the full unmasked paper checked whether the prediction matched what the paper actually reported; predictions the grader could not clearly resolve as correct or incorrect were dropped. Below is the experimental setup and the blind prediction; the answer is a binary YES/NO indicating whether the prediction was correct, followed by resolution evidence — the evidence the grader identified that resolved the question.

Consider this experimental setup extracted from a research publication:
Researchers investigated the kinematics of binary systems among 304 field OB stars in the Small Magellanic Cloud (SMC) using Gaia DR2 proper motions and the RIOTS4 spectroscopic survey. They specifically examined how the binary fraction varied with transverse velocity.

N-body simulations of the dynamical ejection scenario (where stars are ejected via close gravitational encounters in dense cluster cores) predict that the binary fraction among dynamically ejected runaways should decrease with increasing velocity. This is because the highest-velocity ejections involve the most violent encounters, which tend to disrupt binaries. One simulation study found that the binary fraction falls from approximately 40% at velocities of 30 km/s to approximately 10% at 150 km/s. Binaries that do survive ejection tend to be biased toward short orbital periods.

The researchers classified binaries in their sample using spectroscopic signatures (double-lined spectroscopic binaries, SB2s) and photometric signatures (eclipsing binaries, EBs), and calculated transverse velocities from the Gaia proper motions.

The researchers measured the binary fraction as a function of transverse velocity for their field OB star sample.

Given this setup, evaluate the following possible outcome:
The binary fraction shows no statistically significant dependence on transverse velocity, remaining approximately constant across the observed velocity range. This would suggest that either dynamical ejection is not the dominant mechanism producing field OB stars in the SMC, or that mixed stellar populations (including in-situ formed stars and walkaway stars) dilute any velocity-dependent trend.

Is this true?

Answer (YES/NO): NO